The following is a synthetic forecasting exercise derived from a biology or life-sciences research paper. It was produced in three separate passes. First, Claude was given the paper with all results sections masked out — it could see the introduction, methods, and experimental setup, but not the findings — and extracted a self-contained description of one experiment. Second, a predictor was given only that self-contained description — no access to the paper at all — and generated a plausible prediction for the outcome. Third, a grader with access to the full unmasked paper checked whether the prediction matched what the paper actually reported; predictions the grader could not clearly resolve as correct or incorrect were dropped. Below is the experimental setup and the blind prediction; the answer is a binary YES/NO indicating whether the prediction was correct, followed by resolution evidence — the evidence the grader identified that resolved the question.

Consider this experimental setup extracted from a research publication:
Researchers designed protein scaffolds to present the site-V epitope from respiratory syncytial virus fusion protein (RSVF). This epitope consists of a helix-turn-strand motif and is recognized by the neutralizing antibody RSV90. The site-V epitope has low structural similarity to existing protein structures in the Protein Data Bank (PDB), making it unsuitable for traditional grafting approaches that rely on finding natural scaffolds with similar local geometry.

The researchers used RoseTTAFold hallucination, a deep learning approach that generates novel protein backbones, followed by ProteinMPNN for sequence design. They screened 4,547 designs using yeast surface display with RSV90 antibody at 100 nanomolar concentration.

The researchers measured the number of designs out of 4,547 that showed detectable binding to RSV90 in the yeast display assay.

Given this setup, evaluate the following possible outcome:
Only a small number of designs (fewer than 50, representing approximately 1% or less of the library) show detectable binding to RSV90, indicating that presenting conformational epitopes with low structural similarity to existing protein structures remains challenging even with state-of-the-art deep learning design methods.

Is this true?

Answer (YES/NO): NO